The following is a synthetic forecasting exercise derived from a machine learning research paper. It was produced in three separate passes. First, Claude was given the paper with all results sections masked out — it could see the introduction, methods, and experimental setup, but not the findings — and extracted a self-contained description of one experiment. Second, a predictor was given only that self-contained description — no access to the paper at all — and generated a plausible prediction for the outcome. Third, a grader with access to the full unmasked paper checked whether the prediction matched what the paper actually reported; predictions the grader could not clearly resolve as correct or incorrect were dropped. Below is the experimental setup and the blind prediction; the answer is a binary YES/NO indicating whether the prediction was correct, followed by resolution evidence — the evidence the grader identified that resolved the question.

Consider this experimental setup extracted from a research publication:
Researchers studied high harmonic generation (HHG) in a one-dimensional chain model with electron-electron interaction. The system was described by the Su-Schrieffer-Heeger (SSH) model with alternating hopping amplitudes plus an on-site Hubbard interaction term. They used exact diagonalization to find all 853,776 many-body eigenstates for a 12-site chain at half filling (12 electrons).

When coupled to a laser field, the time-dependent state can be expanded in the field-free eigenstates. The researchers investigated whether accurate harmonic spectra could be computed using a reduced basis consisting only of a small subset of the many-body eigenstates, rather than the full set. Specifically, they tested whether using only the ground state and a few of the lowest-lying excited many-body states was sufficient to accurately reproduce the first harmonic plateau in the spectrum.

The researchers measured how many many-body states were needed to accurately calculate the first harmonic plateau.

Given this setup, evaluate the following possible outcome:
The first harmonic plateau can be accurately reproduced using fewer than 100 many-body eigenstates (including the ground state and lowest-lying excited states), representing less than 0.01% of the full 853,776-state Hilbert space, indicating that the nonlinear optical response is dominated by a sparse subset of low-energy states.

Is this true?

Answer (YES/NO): YES